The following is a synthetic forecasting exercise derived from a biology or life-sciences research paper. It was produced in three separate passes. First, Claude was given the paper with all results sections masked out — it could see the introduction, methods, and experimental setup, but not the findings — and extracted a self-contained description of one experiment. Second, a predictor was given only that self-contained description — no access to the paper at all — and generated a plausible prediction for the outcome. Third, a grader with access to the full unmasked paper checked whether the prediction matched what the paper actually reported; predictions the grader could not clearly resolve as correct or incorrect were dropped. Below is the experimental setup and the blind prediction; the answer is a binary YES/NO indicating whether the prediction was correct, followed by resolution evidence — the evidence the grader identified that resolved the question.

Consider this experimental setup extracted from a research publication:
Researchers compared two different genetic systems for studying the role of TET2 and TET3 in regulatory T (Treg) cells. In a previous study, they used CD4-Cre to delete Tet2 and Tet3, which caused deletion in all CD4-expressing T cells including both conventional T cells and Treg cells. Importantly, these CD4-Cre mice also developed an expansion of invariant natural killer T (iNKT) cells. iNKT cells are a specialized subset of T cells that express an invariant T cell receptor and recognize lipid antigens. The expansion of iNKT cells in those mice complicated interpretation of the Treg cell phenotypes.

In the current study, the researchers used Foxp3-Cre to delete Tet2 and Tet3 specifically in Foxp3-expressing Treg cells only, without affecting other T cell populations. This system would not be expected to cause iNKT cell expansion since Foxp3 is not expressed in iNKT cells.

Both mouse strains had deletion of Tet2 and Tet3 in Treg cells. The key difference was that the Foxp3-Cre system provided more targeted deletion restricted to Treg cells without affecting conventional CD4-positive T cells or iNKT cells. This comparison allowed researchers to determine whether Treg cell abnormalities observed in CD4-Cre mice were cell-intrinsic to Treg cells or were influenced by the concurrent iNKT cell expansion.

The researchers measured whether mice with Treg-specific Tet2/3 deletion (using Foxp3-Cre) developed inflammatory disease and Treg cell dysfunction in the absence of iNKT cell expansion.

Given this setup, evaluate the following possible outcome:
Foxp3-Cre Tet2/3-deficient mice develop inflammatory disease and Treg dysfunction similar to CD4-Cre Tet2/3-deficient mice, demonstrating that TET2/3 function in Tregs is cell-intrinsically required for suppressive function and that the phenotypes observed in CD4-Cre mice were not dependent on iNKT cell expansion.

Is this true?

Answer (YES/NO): YES